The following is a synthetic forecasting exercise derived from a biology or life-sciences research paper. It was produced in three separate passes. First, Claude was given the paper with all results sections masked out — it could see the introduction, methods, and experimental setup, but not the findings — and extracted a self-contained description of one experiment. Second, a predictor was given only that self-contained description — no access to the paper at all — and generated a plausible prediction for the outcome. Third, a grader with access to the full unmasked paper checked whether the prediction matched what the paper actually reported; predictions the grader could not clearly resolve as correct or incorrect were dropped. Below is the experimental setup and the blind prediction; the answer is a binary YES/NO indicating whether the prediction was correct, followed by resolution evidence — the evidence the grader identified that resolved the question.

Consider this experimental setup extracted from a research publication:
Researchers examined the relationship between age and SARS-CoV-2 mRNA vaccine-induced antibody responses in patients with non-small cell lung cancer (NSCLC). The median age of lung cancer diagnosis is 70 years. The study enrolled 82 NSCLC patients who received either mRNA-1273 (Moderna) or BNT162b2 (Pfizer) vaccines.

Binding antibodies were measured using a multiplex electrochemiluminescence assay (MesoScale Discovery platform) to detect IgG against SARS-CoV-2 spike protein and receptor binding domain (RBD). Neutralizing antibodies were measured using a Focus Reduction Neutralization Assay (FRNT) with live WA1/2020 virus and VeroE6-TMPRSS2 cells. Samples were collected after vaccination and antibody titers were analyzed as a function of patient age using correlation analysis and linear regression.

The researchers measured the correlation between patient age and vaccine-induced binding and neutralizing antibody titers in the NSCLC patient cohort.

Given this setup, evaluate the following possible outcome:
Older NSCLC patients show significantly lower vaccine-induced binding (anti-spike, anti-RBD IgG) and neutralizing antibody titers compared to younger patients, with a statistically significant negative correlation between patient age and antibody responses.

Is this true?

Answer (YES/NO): NO